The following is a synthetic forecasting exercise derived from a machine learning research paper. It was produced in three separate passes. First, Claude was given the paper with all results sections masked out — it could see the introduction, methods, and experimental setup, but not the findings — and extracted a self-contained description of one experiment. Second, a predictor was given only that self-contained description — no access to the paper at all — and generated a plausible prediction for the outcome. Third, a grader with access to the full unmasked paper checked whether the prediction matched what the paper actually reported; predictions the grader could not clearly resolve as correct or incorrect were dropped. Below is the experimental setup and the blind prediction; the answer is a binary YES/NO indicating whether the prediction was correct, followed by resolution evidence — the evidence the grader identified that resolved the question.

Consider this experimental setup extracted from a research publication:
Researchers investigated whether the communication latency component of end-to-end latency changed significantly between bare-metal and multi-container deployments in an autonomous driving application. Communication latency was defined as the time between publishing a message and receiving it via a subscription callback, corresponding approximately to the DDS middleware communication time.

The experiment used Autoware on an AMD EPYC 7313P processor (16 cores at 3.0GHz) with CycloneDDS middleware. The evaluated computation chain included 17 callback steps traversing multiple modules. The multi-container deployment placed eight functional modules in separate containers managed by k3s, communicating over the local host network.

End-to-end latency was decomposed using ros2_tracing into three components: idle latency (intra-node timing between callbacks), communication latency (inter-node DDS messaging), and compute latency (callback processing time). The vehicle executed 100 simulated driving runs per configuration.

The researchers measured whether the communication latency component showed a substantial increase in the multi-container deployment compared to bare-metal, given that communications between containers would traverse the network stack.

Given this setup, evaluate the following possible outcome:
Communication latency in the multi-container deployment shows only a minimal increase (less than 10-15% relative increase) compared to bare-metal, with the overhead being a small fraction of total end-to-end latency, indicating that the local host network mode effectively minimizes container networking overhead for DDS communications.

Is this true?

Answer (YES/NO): NO